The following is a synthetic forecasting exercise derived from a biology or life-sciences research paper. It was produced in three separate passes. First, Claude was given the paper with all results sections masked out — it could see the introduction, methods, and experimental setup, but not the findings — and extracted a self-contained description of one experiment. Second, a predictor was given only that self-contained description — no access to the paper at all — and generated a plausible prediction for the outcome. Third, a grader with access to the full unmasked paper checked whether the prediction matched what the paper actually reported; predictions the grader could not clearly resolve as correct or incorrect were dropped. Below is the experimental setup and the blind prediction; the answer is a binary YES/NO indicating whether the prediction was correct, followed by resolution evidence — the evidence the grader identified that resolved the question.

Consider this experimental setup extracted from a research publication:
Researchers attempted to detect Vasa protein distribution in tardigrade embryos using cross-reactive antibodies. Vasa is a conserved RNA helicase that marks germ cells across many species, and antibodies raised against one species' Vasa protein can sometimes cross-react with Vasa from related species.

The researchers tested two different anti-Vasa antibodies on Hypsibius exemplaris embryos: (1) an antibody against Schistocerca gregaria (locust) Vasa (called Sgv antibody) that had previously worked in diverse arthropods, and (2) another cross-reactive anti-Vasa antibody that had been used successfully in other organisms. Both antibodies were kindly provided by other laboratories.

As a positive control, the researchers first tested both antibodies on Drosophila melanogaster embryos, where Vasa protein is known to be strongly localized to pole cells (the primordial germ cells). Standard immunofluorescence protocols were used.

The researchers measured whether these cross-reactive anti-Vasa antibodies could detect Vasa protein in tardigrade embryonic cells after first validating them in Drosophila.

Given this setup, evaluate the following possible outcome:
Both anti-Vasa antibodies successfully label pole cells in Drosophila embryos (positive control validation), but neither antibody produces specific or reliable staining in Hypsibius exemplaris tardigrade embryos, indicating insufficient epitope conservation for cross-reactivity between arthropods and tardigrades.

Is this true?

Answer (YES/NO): NO